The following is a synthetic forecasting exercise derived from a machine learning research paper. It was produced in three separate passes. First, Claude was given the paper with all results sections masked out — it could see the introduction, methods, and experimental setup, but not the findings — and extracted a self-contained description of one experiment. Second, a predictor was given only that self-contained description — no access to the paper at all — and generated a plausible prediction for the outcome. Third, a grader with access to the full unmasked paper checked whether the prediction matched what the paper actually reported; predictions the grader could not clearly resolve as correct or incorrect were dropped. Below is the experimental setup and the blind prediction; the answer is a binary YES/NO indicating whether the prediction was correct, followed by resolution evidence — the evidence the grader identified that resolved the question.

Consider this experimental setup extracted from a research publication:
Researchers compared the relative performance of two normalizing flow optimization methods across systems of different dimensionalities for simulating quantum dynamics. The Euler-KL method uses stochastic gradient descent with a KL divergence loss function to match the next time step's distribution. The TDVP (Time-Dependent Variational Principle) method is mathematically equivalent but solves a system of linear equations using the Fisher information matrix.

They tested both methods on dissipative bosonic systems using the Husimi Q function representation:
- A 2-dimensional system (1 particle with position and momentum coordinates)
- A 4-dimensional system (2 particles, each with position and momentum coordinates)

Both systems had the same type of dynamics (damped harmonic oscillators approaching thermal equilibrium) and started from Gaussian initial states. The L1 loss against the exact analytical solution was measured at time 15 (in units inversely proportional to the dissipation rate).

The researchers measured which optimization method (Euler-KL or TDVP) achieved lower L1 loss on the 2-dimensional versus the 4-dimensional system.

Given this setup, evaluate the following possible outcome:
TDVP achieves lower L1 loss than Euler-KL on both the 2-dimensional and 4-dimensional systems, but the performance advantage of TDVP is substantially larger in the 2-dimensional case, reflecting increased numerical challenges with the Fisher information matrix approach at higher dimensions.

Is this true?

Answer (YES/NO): NO